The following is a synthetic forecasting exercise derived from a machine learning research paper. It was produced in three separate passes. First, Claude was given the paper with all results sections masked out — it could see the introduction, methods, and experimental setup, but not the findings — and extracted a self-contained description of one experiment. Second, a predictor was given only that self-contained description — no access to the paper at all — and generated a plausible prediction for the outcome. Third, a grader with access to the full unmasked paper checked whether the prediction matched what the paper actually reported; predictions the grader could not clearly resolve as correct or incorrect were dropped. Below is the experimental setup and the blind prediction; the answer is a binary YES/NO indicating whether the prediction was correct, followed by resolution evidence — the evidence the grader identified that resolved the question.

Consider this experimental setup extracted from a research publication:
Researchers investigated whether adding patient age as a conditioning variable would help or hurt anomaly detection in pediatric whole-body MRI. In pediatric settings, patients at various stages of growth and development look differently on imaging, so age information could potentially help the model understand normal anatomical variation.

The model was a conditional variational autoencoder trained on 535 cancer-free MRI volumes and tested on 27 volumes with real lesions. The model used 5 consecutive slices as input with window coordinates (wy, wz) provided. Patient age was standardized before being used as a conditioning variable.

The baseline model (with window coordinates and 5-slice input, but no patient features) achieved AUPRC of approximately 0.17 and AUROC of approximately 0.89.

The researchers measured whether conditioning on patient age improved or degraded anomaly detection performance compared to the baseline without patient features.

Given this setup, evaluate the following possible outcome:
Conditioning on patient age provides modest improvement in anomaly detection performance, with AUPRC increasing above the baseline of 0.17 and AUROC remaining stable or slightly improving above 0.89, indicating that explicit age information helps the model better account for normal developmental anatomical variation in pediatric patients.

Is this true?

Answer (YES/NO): NO